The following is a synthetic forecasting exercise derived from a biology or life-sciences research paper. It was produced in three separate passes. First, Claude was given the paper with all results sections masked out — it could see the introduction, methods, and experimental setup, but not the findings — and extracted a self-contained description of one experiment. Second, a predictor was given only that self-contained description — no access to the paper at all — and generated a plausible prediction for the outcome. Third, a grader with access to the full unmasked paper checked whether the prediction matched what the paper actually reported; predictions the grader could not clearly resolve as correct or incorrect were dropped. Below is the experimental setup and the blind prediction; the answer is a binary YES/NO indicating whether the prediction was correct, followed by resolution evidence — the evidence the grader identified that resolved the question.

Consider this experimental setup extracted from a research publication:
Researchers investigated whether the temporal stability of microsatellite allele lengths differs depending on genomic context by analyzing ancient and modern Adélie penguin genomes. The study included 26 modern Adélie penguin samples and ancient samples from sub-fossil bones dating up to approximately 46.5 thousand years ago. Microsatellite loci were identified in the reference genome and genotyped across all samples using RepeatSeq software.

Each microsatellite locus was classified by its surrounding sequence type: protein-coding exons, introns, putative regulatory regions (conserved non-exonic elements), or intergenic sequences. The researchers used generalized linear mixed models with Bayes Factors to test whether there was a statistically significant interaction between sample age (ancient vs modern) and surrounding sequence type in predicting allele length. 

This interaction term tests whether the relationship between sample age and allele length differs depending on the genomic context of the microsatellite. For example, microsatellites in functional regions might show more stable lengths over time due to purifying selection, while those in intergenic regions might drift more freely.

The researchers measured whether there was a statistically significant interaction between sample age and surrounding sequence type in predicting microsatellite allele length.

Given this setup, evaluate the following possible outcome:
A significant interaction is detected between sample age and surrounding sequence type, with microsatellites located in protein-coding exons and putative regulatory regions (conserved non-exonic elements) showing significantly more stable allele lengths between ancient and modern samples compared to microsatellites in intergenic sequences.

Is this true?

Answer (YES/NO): NO